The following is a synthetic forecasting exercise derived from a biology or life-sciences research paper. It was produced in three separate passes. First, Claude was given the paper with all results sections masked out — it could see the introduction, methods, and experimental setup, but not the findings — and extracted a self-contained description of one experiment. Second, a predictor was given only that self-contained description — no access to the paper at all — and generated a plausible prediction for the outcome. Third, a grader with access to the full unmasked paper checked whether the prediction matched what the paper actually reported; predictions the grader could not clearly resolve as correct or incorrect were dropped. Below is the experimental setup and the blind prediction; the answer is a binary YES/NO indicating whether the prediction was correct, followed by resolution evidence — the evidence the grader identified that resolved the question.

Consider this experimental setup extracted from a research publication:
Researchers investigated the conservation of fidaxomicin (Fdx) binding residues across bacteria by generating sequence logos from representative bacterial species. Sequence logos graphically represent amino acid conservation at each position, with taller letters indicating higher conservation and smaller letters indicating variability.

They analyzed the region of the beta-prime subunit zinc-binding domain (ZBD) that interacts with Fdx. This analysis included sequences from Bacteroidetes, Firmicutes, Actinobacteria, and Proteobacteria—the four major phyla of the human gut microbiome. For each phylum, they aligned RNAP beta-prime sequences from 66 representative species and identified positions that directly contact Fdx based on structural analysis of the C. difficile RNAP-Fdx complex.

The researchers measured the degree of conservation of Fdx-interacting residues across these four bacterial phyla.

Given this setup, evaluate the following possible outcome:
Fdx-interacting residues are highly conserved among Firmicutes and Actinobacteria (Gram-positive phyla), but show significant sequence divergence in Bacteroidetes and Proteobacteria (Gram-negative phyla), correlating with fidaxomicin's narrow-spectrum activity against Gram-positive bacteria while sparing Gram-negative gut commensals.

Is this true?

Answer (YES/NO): NO